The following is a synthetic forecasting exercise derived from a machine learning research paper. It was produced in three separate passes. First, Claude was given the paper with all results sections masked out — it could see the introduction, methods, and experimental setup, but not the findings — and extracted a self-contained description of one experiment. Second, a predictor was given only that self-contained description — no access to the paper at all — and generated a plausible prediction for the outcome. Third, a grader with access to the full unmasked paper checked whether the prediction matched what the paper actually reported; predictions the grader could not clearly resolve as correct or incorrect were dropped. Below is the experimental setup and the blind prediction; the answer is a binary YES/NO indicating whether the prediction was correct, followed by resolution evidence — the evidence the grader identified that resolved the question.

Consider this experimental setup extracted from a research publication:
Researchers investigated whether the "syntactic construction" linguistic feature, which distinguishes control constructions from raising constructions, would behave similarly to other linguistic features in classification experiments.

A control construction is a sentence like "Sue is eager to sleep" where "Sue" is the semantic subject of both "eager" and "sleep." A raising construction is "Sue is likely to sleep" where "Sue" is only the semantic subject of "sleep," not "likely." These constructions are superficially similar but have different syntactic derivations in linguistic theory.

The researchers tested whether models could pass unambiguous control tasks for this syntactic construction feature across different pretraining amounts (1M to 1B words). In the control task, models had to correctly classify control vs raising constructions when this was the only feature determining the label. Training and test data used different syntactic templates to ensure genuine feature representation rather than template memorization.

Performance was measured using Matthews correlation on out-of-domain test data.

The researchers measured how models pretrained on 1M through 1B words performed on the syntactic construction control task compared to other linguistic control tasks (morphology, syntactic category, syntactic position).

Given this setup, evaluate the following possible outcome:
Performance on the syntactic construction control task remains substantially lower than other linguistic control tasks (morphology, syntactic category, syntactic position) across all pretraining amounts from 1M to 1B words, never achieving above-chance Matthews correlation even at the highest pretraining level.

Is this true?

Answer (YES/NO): NO